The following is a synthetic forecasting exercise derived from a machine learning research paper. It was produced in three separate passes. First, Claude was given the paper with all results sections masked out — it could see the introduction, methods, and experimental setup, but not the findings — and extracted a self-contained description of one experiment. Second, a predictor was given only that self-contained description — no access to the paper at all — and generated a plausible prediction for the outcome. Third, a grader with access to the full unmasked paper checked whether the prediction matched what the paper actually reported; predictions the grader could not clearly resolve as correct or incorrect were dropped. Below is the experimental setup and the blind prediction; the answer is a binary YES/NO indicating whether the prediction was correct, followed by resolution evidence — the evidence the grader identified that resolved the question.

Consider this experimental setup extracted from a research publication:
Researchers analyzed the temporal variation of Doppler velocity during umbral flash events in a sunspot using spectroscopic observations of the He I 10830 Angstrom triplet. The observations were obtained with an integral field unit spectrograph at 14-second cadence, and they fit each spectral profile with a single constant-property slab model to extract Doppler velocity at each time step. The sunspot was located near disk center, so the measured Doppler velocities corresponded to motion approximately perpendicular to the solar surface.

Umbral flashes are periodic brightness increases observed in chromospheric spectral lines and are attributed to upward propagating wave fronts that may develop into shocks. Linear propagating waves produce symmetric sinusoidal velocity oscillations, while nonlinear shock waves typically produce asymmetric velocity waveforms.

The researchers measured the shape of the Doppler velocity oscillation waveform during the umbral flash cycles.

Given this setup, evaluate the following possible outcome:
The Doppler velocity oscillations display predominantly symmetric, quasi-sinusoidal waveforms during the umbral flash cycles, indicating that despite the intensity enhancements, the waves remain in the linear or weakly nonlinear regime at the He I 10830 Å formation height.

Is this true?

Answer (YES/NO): NO